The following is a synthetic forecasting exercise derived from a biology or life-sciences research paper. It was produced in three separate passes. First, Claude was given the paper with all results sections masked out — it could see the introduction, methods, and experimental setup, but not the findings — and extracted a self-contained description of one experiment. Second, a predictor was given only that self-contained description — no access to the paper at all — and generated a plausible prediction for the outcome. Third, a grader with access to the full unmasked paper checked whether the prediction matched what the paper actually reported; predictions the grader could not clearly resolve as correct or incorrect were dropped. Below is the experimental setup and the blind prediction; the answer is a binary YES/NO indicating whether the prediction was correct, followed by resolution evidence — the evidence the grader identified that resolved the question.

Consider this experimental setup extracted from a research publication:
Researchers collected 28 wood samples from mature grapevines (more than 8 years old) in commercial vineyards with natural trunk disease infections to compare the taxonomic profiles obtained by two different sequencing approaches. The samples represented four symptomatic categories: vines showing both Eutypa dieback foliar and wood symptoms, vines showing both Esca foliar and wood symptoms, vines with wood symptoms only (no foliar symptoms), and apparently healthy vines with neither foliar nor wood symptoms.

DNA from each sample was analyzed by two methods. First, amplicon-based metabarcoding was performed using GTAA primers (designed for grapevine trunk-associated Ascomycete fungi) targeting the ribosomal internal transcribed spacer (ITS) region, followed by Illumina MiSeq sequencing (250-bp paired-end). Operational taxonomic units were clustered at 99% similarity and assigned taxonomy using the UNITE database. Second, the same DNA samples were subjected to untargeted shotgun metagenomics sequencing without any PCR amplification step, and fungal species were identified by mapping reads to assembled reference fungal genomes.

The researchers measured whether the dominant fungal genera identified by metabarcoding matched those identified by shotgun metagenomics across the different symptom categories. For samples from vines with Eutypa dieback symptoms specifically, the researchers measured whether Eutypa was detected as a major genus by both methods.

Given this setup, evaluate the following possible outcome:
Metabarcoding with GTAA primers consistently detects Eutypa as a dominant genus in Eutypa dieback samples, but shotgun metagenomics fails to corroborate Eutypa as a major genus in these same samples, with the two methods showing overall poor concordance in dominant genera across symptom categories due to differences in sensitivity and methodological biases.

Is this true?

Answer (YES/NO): NO